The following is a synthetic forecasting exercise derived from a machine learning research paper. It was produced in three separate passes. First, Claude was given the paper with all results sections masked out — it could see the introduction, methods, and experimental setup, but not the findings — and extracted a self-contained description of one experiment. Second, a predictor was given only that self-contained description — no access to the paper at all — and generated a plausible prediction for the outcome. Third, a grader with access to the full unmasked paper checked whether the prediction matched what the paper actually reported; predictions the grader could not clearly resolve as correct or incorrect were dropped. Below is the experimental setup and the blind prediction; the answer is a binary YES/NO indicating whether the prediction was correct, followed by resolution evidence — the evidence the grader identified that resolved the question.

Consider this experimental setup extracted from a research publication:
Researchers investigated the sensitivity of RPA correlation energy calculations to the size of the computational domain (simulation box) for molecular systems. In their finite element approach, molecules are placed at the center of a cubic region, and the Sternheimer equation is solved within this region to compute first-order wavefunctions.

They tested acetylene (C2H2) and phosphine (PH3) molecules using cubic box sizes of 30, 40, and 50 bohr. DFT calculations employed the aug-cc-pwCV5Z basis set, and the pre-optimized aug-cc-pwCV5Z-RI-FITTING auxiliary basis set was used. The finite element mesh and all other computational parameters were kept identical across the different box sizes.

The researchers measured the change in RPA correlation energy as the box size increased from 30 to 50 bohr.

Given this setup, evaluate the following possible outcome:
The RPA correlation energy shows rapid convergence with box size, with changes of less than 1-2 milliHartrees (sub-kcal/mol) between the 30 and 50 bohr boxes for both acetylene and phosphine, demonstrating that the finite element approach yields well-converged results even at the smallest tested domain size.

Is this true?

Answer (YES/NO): YES